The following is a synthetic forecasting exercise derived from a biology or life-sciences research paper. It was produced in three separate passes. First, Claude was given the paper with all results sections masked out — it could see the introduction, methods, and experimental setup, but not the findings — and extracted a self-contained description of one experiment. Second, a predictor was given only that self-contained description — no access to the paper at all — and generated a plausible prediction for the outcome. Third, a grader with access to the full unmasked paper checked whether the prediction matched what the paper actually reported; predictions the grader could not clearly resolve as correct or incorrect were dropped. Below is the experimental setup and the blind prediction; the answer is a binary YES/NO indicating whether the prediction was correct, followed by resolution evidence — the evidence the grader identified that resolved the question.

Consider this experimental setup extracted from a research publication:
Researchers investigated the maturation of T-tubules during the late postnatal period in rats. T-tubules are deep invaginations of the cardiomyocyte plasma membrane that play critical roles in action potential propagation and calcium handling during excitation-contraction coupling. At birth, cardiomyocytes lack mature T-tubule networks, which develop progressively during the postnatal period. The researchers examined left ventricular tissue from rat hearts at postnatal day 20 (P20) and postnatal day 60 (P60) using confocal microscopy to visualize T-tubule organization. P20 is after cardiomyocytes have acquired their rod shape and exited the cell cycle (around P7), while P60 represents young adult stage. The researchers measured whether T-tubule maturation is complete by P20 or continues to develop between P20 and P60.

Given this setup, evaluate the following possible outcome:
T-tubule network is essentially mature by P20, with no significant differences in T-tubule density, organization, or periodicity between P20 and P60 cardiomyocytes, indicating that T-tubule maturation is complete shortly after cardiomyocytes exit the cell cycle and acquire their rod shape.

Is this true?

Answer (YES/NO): NO